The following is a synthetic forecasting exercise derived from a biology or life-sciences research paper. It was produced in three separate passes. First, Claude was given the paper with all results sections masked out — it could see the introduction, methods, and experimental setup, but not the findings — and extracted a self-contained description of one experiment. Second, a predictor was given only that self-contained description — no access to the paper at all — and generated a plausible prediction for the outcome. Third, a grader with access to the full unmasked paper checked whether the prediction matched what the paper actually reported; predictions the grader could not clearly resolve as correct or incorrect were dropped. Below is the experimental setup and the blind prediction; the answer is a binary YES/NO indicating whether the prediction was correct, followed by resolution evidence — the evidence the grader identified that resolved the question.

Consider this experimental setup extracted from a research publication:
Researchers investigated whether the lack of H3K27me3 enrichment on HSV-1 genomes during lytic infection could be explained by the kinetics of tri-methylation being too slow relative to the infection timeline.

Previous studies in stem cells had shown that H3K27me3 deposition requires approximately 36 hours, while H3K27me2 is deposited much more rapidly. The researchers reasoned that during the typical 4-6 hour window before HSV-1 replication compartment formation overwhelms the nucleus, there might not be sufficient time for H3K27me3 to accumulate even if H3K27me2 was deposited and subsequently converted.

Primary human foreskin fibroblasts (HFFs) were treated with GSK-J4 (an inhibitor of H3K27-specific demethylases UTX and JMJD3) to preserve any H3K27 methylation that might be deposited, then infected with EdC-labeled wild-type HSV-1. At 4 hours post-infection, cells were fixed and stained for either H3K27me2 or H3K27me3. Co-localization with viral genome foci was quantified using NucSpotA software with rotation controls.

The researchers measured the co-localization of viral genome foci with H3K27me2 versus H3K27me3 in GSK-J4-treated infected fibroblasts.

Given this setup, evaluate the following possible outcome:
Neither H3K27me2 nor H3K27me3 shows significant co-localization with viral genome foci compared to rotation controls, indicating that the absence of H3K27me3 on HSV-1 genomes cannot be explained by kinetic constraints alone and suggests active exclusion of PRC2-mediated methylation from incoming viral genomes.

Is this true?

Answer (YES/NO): NO